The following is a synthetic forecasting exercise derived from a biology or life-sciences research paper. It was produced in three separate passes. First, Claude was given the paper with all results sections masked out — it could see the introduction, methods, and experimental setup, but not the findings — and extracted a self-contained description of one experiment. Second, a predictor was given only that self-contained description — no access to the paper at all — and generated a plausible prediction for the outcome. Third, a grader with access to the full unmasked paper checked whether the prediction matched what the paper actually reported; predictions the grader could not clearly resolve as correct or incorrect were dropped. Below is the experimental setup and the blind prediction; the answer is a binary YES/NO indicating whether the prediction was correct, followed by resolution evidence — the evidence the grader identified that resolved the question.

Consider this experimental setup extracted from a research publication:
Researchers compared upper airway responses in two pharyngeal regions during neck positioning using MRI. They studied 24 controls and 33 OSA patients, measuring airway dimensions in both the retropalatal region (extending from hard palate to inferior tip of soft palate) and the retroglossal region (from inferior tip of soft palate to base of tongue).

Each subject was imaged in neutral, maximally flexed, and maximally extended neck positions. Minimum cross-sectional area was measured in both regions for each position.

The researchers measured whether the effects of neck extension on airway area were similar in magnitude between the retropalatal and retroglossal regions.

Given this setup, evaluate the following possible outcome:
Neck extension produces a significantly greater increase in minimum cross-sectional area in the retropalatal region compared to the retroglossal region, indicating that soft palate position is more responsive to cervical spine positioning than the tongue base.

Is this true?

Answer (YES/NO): NO